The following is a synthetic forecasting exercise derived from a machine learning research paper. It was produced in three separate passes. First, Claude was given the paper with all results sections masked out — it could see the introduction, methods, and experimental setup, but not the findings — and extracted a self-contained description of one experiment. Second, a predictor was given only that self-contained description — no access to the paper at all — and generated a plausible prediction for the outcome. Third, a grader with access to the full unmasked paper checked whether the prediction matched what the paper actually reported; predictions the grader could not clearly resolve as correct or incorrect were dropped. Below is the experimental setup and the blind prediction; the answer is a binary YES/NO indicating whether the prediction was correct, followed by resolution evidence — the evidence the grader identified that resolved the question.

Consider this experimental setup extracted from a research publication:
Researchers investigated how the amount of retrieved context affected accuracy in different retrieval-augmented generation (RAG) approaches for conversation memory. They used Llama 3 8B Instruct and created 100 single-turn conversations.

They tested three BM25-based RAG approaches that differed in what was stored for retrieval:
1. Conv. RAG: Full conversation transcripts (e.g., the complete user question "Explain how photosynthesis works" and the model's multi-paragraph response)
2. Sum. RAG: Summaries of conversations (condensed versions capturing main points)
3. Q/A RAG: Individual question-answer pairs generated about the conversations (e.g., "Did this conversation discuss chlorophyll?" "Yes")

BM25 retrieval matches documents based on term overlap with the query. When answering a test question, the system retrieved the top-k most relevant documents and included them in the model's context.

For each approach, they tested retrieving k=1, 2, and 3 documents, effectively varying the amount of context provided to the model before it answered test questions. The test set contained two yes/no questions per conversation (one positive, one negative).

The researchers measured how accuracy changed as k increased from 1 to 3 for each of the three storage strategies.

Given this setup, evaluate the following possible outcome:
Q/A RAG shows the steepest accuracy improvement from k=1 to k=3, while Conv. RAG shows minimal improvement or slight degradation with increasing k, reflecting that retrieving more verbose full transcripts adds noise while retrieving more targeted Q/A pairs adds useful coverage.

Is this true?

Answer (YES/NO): NO